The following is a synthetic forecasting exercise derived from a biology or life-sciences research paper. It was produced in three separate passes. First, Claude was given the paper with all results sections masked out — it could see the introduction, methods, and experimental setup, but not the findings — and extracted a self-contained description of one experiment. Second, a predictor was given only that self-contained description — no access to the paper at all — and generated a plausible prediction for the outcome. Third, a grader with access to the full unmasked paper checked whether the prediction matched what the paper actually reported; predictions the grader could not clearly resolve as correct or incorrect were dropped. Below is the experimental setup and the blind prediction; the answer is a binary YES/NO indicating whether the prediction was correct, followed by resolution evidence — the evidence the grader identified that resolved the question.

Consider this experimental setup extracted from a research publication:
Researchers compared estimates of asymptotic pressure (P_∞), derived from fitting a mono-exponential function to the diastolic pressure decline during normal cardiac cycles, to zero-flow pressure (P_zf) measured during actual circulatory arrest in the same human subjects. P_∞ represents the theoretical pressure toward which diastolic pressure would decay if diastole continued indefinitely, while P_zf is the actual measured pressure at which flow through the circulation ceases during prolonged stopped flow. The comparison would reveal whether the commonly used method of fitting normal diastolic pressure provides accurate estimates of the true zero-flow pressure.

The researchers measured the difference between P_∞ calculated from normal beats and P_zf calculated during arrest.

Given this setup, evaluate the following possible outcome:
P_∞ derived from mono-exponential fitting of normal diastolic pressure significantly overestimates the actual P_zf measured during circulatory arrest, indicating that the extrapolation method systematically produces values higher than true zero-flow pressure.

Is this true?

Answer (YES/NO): YES